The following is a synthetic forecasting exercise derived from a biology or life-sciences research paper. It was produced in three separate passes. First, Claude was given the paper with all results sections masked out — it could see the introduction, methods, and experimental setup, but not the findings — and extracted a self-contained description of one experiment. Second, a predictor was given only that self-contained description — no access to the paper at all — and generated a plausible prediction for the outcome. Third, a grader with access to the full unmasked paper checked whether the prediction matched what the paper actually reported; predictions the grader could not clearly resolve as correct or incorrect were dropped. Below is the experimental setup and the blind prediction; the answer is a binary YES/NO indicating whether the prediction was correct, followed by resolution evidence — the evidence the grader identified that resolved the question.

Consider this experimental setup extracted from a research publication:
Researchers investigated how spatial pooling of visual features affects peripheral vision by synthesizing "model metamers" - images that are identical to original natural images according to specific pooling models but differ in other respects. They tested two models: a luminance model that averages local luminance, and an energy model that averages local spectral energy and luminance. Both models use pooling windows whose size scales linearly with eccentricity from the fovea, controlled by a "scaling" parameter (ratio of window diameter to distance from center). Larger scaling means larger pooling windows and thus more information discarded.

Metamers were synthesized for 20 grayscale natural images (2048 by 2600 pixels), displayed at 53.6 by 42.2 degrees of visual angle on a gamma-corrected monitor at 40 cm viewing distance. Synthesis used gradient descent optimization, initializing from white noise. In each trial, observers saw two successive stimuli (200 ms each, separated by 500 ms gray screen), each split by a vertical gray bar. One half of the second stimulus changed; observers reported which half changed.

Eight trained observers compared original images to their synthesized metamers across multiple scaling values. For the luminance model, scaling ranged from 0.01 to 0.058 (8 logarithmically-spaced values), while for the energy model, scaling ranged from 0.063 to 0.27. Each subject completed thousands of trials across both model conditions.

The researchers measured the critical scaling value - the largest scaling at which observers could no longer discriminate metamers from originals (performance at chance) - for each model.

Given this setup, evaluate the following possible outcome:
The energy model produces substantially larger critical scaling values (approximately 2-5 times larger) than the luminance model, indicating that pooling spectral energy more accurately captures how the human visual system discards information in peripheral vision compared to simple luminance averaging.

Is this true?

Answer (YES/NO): YES